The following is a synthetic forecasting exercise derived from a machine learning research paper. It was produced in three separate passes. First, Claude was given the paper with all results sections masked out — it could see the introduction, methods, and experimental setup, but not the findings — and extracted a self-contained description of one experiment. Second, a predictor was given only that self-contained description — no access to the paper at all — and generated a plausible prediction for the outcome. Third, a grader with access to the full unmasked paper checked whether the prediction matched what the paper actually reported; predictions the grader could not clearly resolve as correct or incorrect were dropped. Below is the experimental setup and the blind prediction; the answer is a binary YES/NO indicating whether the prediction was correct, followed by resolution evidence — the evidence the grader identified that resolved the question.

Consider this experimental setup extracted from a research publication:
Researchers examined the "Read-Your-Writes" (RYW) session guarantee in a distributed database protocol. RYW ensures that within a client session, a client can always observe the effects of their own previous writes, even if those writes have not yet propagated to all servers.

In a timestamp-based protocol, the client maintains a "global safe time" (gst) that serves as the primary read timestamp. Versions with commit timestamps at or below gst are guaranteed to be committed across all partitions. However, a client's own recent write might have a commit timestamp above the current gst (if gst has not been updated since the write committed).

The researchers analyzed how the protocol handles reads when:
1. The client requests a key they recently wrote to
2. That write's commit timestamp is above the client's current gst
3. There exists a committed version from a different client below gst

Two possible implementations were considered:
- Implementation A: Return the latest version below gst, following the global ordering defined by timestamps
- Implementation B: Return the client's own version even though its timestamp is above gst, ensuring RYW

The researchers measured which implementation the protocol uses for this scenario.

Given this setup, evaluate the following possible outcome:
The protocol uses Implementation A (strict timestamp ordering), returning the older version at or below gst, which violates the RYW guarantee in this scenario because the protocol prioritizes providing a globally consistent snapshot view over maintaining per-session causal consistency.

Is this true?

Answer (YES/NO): NO